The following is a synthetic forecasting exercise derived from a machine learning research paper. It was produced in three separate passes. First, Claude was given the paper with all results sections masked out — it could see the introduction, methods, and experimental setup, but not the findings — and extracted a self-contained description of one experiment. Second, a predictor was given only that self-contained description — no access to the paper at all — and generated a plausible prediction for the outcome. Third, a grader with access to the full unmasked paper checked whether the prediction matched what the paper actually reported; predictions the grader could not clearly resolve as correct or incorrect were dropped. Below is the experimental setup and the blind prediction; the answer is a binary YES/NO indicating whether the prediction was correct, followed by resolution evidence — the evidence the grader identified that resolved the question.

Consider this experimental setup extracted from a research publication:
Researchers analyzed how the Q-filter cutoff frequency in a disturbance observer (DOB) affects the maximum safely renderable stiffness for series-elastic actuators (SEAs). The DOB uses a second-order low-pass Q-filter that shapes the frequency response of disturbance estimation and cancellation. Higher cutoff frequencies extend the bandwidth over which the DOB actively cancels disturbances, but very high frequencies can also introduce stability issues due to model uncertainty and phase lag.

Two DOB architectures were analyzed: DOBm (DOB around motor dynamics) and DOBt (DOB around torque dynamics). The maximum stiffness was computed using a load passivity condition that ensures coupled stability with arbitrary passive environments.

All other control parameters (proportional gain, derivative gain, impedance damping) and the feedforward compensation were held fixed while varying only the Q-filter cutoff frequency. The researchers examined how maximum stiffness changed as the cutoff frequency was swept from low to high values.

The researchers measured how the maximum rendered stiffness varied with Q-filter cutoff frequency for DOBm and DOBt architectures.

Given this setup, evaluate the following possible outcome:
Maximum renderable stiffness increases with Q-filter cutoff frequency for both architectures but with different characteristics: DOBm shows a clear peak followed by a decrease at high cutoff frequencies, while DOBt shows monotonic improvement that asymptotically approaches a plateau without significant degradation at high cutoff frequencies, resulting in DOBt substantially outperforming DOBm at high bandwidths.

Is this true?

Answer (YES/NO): NO